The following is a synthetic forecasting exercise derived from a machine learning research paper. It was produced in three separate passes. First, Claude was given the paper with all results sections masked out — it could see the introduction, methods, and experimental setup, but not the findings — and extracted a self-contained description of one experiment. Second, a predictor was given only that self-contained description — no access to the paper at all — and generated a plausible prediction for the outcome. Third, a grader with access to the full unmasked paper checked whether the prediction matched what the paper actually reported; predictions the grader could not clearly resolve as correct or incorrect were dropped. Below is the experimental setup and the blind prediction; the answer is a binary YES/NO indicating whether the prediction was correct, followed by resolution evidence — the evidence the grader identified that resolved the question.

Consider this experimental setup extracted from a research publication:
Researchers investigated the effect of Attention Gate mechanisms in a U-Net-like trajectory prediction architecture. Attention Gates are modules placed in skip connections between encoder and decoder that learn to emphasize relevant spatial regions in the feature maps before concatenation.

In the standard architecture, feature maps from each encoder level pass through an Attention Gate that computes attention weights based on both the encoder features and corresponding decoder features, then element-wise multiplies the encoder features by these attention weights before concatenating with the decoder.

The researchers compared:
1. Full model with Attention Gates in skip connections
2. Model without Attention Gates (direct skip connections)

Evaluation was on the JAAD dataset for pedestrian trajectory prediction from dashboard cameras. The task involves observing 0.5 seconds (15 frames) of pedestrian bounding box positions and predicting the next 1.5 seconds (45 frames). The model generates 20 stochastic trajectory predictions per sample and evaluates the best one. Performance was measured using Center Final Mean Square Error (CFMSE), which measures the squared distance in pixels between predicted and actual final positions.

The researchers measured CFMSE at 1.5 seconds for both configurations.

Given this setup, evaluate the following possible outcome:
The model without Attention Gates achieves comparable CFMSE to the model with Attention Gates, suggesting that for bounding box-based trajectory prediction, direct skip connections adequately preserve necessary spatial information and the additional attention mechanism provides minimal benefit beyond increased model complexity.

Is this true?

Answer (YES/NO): NO